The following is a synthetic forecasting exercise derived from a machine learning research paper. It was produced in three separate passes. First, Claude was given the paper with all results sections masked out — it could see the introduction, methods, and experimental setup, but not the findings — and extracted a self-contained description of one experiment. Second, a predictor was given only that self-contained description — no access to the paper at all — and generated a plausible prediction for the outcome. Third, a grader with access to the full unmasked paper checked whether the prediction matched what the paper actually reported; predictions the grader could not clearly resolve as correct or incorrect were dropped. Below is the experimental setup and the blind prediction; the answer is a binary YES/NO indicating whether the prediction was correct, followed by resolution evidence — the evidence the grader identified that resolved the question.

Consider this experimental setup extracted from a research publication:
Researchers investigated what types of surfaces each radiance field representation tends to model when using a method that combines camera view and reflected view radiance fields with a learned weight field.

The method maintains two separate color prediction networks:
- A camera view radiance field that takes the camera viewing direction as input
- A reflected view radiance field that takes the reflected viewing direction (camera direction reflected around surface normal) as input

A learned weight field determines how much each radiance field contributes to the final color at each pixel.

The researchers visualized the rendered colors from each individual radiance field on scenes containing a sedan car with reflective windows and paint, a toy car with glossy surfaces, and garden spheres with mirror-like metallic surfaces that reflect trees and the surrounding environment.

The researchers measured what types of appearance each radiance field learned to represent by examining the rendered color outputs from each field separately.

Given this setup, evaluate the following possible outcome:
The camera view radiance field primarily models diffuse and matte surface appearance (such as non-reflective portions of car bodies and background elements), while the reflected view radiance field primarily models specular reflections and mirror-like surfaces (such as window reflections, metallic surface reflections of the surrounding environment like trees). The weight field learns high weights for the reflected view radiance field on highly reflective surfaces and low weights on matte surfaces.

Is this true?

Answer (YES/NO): YES